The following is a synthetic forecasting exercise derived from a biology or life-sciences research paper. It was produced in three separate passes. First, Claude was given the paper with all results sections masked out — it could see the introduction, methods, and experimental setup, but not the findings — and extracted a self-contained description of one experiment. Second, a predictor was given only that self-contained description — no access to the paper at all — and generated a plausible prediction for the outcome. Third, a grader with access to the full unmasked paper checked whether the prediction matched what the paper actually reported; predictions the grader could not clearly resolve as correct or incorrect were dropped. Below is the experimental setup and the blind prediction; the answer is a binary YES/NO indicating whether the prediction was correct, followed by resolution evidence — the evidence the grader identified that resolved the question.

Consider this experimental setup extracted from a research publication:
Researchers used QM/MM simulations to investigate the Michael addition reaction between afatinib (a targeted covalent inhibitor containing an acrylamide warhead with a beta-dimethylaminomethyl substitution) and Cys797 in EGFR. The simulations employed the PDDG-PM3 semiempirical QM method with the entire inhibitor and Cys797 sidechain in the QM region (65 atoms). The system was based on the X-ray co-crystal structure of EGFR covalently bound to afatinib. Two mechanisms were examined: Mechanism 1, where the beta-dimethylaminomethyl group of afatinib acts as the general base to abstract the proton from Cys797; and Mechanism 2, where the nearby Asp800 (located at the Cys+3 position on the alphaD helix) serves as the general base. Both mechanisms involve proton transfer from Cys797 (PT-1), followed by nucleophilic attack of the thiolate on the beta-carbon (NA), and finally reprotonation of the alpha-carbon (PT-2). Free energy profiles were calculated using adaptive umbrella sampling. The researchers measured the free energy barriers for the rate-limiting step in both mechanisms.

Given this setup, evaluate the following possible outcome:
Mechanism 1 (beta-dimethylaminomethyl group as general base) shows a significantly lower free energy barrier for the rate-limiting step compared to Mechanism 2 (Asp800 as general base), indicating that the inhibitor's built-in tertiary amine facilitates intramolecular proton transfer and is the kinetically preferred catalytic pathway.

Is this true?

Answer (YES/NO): YES